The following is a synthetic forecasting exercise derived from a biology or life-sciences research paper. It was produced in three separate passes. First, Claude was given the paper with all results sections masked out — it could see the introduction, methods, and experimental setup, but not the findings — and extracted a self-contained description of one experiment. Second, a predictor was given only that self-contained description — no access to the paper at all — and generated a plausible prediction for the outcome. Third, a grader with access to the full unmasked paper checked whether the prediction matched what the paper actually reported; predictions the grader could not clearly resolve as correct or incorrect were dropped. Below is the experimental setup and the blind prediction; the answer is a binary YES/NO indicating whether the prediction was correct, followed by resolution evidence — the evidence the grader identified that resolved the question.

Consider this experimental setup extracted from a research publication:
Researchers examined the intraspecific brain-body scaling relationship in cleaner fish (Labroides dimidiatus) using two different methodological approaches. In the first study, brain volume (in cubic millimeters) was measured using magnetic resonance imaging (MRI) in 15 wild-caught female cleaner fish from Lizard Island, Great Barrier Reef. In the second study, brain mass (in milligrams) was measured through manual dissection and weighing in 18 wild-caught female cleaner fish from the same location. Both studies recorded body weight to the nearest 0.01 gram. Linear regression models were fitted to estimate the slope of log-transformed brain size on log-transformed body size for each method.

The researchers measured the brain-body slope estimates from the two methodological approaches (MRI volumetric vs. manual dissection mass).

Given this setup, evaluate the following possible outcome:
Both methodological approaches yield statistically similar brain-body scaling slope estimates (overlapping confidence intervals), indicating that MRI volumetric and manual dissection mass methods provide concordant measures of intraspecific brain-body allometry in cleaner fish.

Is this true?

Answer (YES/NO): YES